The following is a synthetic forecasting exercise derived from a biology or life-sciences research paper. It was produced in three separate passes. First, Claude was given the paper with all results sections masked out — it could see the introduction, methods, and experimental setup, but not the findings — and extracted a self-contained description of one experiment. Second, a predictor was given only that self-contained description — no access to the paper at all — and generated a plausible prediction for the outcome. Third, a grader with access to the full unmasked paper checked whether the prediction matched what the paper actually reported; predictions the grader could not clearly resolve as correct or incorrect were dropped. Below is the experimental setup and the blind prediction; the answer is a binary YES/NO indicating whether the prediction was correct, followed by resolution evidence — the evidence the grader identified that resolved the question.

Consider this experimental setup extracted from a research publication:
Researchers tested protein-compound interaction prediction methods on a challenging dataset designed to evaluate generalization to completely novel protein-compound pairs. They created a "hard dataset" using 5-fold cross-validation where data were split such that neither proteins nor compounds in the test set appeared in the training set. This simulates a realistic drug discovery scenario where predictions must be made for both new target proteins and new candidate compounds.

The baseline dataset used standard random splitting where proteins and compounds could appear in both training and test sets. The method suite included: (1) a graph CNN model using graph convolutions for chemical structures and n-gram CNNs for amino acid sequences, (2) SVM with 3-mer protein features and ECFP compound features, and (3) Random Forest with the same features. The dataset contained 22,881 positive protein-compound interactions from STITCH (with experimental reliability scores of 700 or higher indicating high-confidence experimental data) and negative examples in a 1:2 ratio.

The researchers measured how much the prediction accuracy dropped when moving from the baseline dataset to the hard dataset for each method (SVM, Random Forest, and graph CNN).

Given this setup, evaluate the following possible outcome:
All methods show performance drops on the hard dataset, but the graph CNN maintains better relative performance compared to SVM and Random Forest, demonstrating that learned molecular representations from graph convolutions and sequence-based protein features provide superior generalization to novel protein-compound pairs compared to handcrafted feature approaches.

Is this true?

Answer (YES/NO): NO